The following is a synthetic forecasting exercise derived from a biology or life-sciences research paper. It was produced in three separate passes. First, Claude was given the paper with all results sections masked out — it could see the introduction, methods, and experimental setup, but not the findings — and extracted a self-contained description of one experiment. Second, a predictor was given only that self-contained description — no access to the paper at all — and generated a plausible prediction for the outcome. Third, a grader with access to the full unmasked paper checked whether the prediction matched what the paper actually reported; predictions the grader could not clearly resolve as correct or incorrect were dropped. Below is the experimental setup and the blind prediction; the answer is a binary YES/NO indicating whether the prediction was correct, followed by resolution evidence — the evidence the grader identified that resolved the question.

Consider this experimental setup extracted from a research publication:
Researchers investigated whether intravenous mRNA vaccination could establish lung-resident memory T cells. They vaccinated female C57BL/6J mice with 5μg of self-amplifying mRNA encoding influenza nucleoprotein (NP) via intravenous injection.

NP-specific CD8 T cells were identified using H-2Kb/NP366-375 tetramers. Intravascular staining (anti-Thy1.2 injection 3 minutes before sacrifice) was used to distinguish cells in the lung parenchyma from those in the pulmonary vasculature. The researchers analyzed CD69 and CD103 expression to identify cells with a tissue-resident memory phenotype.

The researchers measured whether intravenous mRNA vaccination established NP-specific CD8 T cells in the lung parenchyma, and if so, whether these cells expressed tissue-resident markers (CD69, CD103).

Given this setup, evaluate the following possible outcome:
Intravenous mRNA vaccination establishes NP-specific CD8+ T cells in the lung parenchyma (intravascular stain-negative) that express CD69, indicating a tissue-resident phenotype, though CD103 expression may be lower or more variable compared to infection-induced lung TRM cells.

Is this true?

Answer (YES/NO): NO